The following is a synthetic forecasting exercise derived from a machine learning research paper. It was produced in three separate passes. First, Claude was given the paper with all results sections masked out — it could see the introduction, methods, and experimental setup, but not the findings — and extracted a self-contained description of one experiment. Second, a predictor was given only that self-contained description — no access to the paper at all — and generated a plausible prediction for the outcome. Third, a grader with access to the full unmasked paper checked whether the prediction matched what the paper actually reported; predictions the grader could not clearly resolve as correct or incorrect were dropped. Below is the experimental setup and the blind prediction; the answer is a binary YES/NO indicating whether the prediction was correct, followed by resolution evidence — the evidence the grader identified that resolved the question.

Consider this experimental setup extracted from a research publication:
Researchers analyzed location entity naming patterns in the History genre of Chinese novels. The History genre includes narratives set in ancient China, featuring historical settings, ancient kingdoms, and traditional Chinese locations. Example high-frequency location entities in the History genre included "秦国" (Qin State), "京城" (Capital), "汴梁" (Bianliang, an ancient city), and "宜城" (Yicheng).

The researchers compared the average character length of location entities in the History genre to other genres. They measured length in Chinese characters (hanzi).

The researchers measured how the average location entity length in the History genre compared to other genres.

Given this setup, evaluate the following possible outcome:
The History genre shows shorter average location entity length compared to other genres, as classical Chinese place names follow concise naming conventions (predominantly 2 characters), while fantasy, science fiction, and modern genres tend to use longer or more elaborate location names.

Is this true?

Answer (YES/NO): YES